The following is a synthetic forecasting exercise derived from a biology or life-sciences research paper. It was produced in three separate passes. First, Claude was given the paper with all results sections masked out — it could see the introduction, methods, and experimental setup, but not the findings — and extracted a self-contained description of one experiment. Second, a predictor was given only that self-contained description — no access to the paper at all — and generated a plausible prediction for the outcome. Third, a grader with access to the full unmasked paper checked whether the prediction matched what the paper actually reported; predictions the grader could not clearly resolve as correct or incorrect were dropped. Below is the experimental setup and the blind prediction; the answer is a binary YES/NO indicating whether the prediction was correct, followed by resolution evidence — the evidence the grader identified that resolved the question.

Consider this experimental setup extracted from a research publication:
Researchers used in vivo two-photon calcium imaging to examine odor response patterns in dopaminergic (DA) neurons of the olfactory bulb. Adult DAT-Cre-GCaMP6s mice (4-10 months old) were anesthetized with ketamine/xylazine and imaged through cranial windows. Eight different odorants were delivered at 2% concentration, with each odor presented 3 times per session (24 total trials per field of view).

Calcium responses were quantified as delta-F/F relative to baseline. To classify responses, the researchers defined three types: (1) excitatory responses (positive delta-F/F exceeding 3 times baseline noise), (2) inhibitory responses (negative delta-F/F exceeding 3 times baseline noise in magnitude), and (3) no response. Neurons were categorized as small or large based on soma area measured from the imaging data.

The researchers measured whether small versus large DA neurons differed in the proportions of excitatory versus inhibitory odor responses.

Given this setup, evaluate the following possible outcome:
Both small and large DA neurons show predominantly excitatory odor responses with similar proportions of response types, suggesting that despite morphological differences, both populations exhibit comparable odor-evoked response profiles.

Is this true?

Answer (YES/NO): NO